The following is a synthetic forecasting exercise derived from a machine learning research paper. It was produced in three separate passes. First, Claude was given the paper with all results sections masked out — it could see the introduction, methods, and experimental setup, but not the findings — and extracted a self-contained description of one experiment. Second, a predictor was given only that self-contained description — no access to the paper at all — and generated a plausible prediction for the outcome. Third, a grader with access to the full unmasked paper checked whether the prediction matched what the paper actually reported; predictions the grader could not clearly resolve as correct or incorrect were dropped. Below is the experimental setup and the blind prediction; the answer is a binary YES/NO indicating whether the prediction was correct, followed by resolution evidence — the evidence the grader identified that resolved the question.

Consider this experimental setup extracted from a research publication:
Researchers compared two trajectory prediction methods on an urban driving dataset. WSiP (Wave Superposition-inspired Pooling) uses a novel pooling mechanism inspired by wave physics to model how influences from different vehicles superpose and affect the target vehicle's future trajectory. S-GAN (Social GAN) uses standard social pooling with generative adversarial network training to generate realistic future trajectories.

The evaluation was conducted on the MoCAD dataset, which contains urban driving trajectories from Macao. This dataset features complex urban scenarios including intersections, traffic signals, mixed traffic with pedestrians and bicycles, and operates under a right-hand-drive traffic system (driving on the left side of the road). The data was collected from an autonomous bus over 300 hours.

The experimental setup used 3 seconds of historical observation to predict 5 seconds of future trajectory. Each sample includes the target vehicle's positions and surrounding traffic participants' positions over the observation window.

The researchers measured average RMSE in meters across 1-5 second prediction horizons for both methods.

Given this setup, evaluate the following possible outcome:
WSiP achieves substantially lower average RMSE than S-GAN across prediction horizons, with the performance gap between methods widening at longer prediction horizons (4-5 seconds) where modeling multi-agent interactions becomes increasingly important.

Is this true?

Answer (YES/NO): NO